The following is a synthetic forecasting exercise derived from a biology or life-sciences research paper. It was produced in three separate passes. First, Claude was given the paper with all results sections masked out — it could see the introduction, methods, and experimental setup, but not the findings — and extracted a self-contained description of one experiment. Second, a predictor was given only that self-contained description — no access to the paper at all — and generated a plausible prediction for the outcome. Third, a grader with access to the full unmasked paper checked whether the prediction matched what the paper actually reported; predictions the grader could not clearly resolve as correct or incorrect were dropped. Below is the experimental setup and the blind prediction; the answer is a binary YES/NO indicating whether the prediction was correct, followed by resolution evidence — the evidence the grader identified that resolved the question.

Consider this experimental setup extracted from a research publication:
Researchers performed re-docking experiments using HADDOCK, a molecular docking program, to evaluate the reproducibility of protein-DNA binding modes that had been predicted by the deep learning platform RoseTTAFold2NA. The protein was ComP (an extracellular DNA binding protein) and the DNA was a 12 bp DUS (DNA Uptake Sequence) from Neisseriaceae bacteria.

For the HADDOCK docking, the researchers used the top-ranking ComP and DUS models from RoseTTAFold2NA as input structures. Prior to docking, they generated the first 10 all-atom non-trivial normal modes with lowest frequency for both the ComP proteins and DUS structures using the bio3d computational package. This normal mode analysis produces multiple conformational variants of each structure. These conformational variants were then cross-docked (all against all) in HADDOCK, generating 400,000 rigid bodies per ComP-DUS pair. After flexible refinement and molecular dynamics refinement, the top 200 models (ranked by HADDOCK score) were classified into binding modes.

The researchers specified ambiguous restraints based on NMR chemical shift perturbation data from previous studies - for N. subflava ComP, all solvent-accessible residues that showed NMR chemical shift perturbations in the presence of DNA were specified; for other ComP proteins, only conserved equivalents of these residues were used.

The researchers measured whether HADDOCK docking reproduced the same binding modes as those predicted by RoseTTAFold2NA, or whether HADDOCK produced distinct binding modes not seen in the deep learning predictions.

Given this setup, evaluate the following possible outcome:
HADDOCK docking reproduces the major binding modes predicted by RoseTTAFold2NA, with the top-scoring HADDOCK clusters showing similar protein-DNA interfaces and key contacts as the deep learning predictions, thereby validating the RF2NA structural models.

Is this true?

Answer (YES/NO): NO